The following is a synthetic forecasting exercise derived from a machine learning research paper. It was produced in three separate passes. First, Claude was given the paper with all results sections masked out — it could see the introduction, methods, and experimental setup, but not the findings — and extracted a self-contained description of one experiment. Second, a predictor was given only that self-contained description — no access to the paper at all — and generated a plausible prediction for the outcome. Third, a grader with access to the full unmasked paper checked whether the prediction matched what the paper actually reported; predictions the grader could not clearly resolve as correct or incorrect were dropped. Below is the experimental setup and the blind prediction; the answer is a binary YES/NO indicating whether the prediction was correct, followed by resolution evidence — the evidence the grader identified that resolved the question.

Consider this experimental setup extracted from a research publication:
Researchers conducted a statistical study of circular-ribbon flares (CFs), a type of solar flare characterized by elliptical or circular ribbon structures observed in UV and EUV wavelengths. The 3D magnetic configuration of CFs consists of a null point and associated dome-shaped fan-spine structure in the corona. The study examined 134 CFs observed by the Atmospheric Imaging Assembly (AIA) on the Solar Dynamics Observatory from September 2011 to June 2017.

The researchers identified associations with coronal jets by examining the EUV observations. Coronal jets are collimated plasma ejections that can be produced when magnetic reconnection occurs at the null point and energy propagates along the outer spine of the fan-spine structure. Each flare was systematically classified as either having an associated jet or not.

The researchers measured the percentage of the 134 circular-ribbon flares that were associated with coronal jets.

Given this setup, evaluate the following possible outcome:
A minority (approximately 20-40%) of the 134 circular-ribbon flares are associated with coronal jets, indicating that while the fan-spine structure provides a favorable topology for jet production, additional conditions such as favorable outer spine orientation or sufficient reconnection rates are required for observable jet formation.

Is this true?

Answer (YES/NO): NO